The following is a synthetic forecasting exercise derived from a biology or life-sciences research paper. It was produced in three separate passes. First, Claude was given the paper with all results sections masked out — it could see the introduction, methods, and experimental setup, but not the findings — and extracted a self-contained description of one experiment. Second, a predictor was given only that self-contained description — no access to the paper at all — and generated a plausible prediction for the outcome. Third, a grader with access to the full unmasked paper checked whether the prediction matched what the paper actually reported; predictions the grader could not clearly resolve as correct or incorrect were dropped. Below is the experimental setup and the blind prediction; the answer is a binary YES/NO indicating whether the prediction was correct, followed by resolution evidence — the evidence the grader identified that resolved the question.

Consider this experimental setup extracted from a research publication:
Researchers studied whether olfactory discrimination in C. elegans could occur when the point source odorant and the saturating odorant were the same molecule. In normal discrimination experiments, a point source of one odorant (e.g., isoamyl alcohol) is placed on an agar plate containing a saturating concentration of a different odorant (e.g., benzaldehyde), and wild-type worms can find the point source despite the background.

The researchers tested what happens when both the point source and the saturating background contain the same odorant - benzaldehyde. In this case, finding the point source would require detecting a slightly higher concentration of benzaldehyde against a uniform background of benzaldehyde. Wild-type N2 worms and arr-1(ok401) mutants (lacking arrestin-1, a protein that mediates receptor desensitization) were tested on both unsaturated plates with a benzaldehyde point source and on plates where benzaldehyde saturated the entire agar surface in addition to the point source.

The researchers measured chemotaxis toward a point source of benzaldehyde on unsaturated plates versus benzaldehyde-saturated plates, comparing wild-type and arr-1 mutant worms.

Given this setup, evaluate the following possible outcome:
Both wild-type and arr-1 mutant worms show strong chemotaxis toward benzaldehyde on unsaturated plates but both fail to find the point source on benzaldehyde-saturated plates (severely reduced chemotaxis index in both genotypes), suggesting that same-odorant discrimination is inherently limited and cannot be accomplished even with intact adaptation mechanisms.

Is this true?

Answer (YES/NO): NO